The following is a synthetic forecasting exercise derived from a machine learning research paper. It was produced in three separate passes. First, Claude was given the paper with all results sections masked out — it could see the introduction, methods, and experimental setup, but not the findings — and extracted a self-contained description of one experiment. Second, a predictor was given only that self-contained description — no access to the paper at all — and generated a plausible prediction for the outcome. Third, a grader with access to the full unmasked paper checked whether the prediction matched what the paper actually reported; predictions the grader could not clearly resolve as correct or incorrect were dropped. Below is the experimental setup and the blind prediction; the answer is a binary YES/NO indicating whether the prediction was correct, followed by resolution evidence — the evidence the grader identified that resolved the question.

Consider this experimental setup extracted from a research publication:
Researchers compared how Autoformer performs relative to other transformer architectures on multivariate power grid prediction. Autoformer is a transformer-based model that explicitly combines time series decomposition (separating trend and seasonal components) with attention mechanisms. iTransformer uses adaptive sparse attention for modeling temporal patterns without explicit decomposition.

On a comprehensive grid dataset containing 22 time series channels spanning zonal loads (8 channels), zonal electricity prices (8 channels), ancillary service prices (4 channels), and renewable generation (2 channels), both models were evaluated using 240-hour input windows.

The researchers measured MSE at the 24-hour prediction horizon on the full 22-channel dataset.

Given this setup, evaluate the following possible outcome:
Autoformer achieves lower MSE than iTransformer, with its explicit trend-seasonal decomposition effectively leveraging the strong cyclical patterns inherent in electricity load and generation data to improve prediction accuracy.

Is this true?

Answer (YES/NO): NO